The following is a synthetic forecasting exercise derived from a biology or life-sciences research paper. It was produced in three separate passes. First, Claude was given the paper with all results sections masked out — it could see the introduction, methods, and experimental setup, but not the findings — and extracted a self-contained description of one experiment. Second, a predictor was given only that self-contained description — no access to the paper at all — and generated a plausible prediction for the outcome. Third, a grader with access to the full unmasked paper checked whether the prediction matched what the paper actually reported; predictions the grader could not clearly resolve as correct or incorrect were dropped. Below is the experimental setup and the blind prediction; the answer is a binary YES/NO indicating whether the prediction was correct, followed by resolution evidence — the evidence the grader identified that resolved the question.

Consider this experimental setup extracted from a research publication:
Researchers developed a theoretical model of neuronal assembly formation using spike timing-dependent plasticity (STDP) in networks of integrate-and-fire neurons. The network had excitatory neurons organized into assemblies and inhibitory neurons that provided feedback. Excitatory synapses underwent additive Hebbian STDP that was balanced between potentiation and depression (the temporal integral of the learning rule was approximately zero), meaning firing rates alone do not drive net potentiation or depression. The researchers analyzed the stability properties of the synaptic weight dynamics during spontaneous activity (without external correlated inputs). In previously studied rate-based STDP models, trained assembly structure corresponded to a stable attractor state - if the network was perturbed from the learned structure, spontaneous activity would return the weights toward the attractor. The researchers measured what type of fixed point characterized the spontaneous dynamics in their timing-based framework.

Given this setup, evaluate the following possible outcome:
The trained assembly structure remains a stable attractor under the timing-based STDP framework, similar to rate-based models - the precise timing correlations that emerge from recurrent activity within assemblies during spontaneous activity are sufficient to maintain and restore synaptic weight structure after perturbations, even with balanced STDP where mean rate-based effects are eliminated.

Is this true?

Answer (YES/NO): NO